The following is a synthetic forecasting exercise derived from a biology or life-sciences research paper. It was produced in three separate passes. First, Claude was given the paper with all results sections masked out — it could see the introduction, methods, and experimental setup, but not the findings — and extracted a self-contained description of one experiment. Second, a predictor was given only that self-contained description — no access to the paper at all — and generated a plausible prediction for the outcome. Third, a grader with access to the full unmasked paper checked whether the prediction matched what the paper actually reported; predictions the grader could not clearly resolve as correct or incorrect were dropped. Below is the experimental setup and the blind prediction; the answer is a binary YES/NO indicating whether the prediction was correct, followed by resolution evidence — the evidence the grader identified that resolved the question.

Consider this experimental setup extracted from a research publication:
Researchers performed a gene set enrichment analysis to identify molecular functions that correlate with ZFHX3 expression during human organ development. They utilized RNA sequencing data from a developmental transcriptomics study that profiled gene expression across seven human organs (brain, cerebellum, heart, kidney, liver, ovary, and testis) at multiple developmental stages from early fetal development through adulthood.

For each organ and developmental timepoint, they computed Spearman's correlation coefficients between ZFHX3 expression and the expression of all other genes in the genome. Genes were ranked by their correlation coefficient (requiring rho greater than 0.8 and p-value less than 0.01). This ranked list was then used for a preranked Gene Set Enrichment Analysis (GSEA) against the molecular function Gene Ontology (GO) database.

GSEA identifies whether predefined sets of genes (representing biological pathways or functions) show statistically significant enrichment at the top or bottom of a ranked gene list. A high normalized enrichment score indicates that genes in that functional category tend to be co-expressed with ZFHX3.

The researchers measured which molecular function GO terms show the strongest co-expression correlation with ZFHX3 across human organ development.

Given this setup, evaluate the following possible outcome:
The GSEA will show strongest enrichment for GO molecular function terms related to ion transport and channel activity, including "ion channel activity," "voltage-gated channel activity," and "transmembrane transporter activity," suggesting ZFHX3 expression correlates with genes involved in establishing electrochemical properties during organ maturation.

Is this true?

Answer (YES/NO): NO